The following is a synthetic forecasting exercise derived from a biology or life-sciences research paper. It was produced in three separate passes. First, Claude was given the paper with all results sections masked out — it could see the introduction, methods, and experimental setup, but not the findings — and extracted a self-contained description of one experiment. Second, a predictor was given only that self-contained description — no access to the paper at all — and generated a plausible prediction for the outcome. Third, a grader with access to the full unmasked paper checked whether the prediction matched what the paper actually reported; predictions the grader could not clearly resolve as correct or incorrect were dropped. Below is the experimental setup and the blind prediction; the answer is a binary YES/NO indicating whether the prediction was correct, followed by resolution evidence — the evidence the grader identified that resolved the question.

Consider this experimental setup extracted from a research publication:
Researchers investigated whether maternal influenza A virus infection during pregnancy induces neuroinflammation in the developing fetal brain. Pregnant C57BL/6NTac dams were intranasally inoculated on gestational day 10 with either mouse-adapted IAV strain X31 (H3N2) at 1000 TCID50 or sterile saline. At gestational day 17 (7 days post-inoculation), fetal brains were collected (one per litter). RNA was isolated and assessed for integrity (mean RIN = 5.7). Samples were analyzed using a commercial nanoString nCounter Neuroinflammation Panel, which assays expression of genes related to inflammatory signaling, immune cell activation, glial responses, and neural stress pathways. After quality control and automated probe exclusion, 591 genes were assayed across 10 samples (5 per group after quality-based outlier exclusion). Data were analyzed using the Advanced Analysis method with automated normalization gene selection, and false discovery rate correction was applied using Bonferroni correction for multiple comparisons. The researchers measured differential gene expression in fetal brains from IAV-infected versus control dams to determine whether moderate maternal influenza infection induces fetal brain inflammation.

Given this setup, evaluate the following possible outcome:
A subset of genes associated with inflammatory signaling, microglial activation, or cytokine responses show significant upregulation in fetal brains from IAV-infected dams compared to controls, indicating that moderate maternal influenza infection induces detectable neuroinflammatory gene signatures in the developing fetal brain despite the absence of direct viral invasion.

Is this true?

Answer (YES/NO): NO